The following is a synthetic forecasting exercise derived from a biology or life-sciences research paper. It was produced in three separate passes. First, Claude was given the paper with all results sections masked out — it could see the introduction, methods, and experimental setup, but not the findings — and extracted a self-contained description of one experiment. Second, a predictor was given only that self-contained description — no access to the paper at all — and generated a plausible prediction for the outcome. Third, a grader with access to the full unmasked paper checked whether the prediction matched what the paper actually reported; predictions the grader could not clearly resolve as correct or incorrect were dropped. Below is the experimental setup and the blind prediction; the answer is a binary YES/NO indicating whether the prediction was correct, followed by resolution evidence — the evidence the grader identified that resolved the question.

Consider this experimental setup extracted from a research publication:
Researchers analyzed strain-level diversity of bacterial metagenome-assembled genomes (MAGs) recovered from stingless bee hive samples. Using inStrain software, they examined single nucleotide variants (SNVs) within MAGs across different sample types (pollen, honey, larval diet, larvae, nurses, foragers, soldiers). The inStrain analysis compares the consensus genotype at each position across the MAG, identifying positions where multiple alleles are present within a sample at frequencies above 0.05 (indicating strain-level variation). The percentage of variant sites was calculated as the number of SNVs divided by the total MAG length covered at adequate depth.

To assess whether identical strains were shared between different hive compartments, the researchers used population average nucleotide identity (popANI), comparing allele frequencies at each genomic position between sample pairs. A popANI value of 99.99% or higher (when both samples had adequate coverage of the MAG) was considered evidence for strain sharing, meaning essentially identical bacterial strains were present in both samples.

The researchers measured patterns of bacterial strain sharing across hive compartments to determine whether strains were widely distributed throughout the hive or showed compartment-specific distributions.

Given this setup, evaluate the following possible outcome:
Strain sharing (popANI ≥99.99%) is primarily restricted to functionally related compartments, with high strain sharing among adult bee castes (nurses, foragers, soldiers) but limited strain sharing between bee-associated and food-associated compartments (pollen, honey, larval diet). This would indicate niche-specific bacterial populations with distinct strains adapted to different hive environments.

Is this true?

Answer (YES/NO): NO